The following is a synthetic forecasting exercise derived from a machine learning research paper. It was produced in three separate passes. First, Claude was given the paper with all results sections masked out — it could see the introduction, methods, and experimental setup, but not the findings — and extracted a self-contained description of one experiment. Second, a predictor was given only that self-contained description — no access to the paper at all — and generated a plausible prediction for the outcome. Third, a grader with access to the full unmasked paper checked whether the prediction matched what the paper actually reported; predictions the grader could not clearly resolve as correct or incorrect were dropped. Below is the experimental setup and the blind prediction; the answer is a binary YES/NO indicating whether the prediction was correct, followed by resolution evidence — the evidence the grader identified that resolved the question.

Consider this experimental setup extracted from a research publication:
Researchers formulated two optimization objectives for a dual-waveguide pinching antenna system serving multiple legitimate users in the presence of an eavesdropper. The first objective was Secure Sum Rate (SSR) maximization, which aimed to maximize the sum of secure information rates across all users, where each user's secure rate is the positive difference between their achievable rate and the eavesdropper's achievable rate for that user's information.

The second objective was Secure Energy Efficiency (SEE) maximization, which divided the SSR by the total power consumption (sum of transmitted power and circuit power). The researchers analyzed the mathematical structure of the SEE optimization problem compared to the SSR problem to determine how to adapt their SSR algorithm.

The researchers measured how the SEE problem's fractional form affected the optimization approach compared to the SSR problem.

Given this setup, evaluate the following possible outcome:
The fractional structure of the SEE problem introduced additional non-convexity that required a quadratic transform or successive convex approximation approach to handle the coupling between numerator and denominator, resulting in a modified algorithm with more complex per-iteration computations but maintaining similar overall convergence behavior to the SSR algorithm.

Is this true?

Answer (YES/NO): YES